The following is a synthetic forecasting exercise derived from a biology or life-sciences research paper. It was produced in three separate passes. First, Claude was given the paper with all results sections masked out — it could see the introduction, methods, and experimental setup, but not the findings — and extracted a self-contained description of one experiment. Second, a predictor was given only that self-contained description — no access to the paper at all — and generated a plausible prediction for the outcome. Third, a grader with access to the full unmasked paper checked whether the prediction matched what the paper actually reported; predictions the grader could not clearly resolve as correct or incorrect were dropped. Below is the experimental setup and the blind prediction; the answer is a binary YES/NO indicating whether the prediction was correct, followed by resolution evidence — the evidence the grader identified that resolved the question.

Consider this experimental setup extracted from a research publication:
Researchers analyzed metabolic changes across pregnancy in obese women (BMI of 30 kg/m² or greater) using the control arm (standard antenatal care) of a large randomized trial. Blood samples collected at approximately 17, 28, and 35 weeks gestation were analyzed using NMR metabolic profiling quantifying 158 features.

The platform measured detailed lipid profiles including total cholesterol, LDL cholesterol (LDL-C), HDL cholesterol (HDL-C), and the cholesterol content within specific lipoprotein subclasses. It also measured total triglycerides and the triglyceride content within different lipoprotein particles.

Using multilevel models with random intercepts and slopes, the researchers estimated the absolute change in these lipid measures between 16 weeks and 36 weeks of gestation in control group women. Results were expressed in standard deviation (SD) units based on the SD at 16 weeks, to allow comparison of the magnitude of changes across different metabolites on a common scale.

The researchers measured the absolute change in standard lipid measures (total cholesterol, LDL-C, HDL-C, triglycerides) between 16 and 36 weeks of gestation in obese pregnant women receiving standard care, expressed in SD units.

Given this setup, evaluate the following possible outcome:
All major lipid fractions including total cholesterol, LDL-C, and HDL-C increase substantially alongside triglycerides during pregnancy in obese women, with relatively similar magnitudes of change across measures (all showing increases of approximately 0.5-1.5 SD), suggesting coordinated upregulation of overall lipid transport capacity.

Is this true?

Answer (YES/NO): NO